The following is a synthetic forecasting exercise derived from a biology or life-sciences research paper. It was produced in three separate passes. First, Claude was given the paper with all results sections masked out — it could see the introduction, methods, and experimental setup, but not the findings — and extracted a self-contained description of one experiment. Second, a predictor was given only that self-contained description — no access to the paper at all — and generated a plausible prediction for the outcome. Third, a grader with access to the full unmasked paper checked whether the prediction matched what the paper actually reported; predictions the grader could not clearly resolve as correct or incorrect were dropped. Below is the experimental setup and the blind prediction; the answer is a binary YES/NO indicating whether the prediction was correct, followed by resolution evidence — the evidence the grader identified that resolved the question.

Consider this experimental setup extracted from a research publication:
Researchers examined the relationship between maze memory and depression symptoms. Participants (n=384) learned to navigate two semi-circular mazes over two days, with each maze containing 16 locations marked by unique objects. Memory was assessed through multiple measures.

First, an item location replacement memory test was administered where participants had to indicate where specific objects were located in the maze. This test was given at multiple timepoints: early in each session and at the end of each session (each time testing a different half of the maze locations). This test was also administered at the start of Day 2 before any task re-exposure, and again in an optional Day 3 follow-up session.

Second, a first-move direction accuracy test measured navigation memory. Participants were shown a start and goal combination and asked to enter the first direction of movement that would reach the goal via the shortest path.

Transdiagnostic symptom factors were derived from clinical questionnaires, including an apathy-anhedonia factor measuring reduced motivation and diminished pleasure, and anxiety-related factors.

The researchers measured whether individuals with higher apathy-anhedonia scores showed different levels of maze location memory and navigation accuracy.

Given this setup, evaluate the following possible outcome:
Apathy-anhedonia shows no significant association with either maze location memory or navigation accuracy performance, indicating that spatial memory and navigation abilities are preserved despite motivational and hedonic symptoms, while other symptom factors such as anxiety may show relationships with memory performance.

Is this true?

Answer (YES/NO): NO